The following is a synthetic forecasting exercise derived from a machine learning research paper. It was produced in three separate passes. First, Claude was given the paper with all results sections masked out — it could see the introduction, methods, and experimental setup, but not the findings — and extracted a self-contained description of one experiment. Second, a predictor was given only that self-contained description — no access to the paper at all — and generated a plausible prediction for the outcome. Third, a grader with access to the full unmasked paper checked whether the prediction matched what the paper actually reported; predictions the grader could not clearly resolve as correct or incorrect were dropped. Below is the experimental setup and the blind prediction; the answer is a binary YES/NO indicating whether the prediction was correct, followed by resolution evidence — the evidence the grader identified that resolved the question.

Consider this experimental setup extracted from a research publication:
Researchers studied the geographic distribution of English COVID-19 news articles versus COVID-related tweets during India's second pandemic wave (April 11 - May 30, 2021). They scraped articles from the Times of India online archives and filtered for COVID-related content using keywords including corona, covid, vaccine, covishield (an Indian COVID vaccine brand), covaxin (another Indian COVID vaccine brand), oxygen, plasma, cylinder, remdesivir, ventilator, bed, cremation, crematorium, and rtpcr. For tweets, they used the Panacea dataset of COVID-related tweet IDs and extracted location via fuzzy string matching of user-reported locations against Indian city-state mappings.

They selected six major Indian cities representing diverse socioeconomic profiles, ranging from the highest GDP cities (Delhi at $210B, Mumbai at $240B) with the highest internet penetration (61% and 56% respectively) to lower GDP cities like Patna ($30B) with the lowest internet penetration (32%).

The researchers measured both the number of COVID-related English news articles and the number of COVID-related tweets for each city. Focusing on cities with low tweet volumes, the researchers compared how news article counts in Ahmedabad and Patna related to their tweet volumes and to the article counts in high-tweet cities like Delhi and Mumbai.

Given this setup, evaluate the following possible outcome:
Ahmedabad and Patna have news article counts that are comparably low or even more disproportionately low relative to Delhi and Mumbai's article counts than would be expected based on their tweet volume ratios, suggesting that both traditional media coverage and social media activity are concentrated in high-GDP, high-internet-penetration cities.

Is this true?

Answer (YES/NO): NO